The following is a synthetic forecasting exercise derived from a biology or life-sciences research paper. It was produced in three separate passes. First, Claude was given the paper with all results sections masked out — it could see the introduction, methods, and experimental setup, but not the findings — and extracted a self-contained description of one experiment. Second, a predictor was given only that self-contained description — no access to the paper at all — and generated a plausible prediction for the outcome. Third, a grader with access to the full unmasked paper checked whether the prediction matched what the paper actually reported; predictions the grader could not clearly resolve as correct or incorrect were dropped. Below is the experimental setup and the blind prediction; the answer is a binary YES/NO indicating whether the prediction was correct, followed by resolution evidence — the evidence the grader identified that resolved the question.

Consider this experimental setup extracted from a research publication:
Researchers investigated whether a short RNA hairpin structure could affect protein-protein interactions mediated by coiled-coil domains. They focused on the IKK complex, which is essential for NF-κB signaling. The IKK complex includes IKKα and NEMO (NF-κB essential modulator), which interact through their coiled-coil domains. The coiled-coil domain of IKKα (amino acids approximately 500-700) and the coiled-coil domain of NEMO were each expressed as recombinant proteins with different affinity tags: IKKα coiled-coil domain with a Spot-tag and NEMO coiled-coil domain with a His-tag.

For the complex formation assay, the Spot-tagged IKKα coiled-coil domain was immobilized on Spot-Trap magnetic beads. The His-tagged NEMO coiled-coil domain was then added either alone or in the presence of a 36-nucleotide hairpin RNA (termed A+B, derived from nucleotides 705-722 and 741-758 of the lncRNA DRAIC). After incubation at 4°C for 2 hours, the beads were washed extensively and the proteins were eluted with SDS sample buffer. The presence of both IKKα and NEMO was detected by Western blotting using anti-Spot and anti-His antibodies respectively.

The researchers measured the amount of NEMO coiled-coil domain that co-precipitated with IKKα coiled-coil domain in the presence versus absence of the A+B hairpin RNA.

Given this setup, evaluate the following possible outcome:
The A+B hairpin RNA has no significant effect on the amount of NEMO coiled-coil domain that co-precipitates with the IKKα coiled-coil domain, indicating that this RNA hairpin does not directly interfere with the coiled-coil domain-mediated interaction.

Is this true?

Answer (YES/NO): NO